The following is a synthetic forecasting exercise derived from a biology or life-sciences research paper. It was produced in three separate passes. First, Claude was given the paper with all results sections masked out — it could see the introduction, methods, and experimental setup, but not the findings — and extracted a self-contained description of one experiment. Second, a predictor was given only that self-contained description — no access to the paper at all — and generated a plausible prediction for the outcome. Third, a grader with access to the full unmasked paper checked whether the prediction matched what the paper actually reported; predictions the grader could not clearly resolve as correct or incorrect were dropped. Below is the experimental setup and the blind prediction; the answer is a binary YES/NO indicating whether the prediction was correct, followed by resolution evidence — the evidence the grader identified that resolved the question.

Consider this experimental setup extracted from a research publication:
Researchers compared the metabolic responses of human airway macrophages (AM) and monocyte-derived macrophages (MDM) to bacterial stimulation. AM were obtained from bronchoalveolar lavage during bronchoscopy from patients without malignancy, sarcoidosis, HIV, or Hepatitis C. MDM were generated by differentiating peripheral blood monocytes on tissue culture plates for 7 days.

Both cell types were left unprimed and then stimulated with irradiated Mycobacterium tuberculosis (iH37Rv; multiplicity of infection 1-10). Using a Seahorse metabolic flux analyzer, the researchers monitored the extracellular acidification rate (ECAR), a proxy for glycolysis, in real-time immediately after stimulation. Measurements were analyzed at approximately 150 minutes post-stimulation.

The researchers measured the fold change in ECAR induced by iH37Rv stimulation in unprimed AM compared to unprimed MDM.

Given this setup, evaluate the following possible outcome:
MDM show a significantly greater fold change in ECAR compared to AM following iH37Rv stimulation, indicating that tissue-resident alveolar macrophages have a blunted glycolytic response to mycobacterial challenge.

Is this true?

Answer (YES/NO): NO